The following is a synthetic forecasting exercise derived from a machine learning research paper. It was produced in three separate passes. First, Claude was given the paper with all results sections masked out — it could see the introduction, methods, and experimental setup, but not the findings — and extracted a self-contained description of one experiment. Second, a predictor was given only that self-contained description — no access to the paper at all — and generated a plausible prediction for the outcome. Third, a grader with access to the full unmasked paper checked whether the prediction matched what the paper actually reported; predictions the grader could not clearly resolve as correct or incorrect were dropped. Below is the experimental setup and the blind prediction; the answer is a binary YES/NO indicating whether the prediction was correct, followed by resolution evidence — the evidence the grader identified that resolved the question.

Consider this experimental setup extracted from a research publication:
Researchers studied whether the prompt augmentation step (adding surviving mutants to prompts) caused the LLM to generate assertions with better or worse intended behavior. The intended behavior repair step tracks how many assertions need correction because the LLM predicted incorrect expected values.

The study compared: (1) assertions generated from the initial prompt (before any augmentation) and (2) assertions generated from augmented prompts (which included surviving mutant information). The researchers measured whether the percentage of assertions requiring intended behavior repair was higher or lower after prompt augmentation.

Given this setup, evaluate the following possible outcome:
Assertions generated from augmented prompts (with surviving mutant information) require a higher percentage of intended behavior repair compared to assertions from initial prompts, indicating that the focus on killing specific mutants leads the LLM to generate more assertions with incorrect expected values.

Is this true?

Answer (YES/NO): NO